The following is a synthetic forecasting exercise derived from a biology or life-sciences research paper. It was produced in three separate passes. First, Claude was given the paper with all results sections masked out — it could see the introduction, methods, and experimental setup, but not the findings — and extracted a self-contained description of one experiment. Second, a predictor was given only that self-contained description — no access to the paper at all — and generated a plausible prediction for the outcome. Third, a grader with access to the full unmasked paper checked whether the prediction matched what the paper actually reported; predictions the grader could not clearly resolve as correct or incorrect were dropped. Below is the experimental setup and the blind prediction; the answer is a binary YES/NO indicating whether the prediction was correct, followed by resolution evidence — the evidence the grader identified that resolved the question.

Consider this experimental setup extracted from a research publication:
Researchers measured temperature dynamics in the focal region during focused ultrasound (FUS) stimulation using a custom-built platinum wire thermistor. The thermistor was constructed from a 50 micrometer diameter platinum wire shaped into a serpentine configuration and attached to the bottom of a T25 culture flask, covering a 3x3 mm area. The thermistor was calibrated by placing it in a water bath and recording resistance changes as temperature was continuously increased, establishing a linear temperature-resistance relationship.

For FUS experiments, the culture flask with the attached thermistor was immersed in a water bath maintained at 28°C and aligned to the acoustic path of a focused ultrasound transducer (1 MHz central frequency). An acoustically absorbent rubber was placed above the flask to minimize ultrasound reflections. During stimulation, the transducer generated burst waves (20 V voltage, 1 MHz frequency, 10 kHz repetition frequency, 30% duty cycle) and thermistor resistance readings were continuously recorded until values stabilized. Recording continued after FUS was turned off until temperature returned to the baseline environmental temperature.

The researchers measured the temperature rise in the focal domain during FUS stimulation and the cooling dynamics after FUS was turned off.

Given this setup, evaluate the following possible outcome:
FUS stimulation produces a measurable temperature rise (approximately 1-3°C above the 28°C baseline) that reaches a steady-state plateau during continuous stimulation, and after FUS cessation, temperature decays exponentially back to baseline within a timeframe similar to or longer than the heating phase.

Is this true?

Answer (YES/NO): NO